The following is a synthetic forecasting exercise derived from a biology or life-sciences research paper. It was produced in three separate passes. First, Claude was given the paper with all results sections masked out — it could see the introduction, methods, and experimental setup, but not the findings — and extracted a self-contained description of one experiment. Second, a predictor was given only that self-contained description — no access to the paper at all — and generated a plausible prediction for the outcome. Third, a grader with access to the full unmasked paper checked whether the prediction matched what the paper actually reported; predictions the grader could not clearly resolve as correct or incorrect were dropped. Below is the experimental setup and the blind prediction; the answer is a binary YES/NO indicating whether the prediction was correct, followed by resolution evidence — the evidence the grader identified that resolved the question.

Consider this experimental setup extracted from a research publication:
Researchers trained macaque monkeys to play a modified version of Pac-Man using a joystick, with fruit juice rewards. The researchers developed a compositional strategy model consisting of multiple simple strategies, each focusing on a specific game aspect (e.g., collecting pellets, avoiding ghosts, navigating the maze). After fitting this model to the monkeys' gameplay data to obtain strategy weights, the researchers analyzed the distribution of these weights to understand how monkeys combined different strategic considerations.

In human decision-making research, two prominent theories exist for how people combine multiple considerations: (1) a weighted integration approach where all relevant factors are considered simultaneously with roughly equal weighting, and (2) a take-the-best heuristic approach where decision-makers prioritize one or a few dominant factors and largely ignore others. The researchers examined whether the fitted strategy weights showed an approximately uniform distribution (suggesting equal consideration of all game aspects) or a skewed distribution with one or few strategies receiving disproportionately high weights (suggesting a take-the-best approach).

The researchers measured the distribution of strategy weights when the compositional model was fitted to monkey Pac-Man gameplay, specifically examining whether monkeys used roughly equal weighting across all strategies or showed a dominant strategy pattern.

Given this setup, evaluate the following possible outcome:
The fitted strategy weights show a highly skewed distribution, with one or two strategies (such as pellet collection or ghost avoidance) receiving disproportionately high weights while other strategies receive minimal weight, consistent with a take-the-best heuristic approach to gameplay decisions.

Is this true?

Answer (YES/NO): YES